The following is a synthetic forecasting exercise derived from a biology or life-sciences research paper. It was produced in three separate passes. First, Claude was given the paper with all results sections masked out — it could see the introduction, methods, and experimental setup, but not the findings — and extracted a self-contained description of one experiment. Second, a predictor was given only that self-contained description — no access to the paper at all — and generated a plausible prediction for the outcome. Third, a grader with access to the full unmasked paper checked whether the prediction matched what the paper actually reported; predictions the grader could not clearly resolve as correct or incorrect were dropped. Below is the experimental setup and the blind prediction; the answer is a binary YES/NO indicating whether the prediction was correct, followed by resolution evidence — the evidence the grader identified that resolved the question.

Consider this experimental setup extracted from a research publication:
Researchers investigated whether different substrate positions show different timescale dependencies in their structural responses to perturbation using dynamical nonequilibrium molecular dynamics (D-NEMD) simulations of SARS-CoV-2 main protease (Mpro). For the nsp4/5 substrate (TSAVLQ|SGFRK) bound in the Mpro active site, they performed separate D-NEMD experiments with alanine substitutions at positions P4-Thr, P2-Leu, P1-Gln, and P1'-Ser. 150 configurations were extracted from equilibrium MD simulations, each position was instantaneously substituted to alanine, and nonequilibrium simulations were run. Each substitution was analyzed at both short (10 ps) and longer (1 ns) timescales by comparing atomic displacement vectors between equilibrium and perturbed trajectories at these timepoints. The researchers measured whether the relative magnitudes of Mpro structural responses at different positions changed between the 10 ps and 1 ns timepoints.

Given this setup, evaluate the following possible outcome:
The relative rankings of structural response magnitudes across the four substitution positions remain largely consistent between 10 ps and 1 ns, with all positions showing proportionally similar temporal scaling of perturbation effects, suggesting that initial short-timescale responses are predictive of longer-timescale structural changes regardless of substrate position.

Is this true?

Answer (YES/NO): NO